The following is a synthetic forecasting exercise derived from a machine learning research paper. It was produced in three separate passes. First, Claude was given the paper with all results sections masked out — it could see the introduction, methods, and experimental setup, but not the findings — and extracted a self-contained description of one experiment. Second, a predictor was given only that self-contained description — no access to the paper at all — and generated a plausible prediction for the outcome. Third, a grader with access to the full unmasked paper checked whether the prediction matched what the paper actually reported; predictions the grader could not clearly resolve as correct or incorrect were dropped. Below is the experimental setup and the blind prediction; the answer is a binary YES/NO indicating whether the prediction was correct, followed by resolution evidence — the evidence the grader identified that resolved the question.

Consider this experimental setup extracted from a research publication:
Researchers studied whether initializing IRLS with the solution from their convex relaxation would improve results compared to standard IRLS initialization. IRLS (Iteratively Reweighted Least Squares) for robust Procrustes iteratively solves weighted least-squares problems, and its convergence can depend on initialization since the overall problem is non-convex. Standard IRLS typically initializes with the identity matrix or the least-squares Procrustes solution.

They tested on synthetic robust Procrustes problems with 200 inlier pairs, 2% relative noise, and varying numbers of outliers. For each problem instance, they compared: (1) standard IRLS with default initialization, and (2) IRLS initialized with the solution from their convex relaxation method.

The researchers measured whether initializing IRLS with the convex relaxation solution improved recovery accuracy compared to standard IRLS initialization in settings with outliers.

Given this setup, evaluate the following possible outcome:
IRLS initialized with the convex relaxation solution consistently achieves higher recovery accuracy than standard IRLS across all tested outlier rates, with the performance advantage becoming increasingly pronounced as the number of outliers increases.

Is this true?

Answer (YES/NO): NO